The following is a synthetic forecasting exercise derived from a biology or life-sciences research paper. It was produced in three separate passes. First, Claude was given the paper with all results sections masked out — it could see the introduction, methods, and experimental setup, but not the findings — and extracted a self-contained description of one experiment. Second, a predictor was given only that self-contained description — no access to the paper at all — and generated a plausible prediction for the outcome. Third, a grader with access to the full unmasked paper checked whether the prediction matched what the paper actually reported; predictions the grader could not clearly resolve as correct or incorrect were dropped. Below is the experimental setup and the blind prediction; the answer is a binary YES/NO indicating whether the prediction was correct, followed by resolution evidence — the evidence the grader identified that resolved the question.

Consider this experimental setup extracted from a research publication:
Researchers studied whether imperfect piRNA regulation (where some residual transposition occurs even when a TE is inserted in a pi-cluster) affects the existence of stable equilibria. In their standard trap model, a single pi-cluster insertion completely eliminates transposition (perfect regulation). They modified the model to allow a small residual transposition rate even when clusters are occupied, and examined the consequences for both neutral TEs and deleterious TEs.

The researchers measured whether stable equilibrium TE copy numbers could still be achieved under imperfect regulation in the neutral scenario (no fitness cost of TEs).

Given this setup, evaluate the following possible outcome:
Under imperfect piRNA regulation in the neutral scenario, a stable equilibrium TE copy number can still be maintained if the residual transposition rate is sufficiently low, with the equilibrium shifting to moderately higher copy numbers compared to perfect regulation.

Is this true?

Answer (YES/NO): NO